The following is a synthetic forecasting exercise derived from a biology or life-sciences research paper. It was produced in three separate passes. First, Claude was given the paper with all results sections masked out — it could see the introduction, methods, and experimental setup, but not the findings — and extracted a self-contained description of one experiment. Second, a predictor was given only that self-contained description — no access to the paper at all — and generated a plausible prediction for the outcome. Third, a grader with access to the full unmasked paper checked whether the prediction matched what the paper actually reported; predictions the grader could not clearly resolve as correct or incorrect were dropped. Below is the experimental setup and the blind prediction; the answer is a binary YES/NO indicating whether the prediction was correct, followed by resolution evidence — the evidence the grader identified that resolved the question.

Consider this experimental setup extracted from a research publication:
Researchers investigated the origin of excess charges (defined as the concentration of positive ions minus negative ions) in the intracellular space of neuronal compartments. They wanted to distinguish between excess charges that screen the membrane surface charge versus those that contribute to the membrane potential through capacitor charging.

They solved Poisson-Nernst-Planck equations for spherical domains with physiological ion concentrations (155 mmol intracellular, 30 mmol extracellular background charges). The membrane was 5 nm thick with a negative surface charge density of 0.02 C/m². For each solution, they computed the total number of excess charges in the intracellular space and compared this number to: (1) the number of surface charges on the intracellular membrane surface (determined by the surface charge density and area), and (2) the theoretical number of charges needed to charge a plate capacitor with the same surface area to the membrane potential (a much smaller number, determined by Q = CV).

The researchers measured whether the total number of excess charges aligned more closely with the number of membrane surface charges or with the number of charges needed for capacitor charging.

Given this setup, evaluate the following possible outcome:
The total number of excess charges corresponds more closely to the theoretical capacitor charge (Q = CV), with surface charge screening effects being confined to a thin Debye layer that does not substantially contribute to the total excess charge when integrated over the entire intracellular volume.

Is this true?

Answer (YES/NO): NO